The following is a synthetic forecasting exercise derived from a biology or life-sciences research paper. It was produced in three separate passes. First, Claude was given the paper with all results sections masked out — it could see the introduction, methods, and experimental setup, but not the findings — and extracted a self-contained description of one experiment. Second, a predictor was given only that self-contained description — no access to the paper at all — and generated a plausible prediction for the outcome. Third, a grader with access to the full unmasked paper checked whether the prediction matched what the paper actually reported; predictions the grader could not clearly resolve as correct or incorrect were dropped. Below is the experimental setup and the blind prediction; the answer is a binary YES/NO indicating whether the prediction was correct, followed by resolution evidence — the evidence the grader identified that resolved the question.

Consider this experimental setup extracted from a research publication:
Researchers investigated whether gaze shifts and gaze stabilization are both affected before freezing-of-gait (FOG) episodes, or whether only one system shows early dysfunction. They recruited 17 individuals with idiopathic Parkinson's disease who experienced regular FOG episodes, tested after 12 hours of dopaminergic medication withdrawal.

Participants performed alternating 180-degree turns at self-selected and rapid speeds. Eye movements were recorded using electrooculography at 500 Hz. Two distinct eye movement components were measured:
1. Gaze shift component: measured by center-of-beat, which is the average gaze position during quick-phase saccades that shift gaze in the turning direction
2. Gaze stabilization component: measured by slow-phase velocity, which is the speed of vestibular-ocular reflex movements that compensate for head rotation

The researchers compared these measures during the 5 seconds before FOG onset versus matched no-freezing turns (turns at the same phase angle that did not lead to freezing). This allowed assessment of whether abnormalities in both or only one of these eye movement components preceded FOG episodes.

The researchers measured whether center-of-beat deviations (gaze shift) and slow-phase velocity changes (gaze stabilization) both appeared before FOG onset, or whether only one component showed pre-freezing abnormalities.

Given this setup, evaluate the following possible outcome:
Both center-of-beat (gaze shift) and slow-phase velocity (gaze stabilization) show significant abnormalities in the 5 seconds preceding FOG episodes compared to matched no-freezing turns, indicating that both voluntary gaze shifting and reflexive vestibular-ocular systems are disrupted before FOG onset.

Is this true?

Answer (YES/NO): NO